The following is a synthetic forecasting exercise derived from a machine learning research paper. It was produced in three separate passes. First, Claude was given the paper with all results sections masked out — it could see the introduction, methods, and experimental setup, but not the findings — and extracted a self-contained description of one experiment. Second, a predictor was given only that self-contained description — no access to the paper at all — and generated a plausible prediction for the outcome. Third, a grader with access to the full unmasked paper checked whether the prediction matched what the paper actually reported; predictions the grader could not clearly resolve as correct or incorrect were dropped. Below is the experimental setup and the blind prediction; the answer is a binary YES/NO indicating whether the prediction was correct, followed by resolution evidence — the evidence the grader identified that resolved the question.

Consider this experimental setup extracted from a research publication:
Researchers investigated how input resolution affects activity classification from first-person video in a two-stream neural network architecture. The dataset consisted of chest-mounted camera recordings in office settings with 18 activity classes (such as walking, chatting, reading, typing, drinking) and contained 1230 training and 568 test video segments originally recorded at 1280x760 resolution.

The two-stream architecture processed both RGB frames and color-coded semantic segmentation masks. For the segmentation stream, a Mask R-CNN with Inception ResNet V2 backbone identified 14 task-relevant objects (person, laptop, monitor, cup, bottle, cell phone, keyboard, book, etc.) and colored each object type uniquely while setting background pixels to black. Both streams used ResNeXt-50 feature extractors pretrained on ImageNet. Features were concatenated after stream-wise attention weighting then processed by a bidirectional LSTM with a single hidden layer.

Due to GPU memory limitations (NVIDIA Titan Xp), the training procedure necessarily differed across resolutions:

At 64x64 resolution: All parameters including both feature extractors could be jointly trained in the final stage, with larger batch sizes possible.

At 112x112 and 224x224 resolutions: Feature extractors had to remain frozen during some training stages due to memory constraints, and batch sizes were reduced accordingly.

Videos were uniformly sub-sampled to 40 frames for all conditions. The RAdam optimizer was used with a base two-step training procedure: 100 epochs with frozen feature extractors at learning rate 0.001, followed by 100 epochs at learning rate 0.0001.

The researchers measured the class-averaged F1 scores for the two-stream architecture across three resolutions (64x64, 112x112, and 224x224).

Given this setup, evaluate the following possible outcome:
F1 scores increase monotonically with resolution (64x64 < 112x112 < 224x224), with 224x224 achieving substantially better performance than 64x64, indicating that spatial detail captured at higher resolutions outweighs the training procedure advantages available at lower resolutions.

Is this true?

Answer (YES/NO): YES